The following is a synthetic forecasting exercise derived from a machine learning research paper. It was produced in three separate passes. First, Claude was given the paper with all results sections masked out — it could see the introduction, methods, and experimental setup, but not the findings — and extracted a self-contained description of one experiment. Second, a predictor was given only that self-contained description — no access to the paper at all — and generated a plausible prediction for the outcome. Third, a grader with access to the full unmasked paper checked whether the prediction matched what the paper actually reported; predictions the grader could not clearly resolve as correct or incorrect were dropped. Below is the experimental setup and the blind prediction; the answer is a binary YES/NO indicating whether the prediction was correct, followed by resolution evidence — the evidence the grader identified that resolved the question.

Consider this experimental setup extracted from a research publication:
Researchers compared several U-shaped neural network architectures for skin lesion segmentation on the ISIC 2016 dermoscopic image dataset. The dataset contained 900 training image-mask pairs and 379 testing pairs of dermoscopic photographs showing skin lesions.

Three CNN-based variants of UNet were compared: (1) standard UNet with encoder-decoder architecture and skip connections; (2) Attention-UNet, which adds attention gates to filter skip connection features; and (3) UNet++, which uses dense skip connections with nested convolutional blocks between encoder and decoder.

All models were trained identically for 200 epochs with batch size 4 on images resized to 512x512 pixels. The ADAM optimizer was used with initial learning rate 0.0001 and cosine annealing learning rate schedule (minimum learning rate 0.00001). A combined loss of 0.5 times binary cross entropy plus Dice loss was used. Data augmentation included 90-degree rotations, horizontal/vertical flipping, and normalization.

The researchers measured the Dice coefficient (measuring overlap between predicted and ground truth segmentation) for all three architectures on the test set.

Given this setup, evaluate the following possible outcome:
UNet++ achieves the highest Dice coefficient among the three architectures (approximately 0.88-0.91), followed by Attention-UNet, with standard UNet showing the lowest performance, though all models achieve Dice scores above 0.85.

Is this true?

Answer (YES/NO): YES